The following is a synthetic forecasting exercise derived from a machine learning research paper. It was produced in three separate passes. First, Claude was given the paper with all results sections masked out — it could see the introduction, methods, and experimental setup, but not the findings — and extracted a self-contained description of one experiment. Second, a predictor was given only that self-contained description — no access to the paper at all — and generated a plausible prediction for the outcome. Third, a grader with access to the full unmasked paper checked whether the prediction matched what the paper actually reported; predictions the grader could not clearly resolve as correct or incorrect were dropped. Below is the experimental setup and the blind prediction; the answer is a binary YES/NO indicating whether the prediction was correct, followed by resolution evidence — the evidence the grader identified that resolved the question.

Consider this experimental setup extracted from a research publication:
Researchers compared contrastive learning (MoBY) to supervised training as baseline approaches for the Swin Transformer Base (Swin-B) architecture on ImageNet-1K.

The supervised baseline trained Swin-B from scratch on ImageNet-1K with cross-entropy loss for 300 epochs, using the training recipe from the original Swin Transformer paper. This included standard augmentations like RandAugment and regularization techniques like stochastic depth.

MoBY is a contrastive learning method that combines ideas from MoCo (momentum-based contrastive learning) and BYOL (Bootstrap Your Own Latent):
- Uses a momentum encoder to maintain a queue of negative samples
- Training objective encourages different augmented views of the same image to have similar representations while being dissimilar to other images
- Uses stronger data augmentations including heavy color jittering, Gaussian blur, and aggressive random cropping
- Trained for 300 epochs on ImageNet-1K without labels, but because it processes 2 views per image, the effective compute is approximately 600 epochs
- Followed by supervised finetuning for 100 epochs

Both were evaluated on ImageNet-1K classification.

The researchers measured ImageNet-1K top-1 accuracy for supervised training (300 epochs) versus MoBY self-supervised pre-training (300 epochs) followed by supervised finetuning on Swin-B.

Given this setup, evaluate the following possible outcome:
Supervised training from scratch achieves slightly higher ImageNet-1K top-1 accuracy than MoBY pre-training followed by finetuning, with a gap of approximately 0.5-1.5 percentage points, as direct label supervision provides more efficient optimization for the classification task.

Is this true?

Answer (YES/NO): NO